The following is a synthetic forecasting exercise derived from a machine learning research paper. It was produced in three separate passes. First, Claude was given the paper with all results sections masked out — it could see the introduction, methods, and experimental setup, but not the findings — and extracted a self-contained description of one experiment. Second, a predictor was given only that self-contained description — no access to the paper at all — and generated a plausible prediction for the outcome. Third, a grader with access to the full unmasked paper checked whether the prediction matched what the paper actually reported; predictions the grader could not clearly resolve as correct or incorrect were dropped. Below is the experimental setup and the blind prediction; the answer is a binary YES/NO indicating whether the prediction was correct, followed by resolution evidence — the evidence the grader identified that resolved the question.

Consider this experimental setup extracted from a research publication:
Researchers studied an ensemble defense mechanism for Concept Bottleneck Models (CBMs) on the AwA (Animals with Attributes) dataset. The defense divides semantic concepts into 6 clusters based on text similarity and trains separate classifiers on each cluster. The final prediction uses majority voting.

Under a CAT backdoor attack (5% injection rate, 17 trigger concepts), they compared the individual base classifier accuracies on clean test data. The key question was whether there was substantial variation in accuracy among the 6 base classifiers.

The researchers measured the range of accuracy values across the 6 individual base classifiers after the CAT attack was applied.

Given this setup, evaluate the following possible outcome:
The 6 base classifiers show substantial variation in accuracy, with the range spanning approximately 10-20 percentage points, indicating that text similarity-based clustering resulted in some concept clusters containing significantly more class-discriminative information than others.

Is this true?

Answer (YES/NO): NO